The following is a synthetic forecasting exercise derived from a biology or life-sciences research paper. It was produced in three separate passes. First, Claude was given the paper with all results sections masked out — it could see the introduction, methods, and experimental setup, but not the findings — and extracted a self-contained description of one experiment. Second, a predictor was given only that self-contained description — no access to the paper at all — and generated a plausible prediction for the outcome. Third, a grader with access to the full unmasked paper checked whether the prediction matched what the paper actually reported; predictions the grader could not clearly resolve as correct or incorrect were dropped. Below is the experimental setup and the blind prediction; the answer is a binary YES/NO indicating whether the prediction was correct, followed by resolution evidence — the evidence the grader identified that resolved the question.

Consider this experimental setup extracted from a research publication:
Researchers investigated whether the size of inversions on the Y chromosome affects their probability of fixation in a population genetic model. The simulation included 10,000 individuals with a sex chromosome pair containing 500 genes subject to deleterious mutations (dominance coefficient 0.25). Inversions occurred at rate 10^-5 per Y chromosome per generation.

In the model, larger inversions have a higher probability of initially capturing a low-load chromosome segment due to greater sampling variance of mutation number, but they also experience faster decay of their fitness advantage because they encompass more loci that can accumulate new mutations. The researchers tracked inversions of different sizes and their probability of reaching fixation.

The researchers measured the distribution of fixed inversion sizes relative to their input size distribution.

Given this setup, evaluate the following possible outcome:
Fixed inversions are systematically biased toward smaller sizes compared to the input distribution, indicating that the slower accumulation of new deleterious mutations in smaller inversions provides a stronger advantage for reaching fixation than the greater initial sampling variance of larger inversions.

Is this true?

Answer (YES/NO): YES